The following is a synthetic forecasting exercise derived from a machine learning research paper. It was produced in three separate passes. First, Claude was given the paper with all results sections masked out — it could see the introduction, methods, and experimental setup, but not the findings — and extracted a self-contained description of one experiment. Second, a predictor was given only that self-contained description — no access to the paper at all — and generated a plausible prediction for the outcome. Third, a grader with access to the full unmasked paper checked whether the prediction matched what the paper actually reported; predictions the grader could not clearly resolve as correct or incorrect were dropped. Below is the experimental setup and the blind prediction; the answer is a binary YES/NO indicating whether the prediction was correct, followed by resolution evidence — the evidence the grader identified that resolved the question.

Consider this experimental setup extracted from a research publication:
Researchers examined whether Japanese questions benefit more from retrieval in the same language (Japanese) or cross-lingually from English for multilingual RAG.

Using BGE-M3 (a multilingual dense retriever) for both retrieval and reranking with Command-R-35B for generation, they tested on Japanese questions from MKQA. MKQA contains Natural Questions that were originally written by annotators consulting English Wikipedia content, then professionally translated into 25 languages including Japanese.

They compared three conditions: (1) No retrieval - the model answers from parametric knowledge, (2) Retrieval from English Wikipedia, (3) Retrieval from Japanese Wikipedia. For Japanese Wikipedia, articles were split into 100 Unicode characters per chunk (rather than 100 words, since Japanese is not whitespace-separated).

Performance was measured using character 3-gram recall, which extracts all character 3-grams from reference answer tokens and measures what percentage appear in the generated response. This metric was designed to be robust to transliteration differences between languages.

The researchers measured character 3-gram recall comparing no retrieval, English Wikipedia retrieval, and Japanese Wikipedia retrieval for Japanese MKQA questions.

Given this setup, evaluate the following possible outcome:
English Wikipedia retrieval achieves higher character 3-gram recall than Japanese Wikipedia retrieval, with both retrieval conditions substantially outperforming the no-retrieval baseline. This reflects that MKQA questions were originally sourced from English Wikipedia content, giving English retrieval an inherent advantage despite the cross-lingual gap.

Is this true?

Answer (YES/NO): NO